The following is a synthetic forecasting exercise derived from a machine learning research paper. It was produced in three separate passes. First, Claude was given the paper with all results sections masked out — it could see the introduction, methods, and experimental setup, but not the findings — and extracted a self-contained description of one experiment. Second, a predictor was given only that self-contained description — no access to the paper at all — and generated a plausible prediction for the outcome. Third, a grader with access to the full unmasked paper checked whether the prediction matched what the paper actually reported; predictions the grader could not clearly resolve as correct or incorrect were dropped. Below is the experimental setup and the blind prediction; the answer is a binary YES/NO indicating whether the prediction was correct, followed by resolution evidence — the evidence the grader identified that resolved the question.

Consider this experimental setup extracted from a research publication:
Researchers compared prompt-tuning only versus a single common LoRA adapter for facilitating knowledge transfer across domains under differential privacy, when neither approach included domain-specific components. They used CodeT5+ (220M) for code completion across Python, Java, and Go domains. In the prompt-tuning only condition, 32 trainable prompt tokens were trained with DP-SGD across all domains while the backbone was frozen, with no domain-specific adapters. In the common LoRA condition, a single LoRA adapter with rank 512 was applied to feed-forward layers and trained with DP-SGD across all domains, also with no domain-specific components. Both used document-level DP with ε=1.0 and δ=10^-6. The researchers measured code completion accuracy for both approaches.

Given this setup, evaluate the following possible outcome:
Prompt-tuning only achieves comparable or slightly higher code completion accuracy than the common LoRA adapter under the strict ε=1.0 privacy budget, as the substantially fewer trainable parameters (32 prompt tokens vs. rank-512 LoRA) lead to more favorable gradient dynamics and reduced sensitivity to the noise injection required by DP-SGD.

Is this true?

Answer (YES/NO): NO